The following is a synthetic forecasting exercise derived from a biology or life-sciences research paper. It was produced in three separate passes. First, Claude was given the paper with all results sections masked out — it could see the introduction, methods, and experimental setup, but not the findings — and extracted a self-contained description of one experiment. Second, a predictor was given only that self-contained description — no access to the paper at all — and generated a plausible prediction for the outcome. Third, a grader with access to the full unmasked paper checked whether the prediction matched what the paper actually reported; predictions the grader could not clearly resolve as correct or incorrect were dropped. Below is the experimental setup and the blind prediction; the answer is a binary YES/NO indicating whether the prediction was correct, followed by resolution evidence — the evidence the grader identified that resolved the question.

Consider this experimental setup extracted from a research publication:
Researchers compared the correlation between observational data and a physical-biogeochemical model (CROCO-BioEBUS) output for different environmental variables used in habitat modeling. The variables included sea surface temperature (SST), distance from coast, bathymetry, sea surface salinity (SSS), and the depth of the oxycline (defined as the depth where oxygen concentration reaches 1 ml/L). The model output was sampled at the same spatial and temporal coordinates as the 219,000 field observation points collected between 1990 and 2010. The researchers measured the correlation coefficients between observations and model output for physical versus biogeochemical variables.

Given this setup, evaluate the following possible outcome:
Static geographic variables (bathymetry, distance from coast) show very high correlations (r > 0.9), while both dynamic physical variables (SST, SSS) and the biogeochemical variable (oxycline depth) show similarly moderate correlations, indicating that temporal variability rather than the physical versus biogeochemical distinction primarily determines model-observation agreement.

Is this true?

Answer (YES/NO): NO